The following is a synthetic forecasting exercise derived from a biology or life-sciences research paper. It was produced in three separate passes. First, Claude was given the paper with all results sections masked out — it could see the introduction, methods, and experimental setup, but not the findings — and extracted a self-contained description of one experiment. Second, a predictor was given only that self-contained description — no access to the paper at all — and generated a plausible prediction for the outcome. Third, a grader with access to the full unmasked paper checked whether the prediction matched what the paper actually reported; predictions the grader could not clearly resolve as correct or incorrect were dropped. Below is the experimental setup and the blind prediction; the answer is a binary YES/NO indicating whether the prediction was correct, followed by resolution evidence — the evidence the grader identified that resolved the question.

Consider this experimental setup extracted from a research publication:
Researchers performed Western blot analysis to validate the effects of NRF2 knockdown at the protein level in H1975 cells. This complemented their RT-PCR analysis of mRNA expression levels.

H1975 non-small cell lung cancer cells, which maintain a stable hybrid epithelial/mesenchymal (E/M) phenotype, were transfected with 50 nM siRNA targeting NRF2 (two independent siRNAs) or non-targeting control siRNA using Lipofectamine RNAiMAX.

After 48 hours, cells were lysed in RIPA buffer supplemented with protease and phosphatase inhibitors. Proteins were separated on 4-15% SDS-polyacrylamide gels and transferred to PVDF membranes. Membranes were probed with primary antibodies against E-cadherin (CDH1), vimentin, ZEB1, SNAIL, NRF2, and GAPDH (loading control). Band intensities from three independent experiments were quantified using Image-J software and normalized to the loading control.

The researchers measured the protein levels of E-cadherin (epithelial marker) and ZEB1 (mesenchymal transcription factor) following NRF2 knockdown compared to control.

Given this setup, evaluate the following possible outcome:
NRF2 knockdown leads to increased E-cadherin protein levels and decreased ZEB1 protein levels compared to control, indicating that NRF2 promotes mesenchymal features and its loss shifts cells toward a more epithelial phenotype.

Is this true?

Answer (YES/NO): NO